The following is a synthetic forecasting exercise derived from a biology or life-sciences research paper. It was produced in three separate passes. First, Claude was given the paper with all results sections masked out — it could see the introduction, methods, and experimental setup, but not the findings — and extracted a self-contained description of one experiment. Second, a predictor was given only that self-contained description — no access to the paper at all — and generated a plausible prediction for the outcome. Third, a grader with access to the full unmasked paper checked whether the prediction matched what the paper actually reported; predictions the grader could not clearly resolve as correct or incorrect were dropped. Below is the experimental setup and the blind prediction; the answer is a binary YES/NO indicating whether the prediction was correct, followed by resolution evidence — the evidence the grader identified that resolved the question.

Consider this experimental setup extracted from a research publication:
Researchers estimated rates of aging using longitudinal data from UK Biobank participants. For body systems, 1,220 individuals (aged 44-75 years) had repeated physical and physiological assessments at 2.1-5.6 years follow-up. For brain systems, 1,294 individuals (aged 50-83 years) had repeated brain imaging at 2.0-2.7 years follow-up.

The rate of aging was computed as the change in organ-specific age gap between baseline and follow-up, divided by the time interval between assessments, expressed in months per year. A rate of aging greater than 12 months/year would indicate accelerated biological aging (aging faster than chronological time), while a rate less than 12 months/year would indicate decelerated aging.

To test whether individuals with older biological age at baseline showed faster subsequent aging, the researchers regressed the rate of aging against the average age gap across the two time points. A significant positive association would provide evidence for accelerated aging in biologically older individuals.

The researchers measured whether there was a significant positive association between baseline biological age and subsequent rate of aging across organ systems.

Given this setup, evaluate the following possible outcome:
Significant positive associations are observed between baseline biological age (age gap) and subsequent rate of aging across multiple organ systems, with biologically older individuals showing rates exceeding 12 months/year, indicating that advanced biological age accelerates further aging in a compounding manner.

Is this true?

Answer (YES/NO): NO